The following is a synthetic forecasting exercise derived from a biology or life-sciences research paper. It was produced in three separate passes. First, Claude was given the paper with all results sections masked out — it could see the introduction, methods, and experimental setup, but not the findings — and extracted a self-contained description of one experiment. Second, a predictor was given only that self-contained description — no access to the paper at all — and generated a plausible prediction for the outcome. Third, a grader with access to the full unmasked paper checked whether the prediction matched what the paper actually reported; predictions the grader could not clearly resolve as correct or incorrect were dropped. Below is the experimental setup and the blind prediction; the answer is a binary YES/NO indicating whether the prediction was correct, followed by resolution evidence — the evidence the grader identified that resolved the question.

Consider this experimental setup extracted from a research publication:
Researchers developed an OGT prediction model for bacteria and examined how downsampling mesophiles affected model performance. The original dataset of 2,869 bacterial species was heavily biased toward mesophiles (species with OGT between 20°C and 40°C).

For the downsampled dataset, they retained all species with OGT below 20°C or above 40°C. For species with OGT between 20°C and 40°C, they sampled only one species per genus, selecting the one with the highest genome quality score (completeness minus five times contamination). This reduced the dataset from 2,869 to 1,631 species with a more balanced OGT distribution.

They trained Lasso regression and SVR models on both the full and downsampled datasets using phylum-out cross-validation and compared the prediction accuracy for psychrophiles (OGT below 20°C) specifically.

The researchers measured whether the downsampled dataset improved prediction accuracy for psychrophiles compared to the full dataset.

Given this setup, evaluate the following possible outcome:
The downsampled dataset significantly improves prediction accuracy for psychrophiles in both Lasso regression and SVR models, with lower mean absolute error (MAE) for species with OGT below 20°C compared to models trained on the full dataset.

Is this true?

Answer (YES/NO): NO